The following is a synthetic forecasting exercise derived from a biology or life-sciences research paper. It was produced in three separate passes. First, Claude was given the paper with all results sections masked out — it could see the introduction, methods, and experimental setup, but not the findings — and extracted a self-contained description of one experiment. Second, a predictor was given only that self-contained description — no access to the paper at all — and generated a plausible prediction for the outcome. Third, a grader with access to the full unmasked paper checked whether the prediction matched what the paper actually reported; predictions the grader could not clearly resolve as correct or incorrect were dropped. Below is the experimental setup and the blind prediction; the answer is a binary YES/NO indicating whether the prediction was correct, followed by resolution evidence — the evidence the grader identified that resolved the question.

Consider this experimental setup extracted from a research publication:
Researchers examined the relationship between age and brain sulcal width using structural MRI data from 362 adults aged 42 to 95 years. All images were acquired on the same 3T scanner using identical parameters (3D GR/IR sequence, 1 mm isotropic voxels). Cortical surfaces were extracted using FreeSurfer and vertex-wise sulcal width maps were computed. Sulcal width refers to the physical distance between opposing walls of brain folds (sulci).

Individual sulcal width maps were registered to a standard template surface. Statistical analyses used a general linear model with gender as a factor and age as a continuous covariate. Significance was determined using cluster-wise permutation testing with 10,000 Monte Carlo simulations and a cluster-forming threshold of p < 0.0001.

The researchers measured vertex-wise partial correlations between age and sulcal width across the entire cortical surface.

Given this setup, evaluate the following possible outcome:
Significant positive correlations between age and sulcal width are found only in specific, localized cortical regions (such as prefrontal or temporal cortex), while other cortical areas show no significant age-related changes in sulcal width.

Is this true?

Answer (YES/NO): YES